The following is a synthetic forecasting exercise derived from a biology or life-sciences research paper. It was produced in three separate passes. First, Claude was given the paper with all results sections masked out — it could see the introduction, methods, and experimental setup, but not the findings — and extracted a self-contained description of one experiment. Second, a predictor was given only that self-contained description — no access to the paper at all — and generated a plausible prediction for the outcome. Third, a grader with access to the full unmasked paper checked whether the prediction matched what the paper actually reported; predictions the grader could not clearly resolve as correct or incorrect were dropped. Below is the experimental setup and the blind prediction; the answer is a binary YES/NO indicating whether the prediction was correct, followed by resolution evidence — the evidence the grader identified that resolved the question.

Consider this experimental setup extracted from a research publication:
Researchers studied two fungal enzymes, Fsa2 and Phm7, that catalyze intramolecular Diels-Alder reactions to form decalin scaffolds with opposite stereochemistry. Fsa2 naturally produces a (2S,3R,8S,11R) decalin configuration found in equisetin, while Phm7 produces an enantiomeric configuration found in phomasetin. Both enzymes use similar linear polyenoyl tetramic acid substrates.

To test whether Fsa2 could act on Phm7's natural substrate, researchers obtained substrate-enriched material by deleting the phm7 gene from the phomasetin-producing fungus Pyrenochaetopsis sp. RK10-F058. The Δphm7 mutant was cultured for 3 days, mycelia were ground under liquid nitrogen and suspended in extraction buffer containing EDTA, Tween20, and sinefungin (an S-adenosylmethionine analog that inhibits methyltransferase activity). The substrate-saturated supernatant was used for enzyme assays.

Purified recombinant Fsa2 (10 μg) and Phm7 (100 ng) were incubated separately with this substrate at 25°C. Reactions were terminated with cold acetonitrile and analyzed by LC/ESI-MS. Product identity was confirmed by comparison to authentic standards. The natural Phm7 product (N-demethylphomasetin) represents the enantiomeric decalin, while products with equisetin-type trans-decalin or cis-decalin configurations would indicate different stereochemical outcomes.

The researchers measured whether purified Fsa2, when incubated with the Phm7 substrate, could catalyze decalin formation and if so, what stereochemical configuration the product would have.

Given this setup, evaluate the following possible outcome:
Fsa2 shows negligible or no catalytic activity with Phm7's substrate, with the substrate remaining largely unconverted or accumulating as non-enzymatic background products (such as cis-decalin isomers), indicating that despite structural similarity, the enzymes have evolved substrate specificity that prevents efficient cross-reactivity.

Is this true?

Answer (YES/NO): NO